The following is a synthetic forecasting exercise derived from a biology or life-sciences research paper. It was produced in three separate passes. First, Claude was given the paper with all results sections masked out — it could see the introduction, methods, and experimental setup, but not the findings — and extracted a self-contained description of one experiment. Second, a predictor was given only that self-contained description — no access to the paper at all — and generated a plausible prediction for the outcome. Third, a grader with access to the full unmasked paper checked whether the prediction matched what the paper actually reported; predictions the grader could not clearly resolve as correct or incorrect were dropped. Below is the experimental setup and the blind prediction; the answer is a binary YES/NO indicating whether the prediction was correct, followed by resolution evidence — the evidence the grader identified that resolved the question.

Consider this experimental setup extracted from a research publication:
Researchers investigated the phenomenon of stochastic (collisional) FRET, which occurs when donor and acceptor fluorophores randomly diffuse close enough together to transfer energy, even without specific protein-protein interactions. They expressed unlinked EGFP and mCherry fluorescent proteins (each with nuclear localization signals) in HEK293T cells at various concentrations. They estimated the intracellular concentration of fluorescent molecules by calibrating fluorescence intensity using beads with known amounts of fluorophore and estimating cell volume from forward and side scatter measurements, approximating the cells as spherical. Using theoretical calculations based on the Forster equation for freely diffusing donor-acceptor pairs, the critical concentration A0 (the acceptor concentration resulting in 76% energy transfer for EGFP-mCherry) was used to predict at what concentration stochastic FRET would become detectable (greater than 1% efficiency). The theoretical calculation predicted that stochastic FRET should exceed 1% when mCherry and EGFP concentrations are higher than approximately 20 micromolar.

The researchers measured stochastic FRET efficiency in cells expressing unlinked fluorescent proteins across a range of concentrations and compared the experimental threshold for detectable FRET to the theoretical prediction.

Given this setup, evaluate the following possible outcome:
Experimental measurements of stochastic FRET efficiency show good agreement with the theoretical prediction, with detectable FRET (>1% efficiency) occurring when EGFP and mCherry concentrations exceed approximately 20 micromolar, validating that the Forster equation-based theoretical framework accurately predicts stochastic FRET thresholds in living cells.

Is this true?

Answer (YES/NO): NO